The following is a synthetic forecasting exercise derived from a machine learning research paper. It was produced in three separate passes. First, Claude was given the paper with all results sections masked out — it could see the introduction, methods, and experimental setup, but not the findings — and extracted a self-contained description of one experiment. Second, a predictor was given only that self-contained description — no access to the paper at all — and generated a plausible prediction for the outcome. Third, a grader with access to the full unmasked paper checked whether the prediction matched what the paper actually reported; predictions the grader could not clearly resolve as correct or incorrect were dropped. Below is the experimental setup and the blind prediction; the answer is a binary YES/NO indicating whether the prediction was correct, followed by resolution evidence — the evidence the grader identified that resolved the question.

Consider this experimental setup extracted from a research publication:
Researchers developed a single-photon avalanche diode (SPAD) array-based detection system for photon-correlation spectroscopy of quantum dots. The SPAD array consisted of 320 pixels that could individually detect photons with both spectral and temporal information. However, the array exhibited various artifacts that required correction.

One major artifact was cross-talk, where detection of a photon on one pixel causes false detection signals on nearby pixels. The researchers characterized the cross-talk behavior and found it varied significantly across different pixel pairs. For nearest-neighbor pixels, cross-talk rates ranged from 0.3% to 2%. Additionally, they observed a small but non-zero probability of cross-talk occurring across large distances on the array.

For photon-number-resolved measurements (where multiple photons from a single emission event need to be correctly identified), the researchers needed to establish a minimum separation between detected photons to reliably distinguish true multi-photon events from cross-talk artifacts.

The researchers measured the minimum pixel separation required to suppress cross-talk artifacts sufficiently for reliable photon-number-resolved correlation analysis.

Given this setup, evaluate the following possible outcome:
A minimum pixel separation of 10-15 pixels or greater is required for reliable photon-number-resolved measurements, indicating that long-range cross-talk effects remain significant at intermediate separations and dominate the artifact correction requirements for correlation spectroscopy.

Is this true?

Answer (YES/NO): YES